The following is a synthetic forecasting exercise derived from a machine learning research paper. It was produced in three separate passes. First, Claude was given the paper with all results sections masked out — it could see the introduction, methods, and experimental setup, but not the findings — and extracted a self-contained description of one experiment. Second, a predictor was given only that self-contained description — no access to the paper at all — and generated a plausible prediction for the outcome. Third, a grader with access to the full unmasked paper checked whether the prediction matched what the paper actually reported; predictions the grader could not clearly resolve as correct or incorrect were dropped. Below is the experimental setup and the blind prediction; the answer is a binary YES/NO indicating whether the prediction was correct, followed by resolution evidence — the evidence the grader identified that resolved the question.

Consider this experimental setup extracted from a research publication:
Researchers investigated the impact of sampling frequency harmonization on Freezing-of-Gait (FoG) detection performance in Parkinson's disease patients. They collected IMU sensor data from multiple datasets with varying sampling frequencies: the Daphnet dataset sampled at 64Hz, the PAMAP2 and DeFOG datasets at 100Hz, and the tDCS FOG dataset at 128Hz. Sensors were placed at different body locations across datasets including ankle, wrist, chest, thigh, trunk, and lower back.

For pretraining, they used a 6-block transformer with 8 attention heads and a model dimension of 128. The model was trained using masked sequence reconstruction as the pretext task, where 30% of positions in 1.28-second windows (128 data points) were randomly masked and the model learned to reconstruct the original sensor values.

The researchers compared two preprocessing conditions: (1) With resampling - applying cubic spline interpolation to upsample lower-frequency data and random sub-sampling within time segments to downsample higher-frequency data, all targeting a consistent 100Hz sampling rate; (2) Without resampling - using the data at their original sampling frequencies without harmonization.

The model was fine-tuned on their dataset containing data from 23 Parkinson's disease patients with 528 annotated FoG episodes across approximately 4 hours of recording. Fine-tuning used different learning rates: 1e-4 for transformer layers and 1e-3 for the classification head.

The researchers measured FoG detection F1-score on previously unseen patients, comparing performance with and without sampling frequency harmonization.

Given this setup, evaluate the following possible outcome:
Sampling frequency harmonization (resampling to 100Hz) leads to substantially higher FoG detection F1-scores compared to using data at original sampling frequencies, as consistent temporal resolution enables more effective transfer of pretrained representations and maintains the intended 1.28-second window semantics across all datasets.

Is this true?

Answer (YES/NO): YES